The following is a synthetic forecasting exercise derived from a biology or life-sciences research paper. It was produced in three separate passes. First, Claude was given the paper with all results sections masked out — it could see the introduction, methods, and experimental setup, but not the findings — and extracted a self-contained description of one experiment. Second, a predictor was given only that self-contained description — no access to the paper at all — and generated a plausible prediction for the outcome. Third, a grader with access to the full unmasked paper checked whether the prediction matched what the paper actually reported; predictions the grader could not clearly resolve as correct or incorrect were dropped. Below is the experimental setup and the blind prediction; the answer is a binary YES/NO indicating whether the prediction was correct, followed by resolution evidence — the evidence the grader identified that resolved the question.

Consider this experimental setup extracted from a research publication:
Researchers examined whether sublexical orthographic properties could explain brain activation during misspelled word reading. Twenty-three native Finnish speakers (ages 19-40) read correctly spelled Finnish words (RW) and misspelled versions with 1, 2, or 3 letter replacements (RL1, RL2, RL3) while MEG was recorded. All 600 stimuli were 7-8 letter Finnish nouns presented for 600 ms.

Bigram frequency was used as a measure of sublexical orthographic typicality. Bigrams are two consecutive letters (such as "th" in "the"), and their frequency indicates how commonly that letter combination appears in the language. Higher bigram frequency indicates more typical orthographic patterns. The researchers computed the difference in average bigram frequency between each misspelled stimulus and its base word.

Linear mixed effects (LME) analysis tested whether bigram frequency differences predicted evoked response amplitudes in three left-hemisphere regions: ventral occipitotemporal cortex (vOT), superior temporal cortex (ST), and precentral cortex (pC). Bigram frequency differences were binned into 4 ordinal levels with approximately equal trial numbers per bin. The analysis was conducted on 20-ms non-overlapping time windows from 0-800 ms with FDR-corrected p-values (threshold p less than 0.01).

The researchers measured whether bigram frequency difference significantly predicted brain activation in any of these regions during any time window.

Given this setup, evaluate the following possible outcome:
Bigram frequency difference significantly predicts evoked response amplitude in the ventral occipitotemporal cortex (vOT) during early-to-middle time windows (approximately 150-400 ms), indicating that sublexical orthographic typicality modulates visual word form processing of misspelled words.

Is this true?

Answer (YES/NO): NO